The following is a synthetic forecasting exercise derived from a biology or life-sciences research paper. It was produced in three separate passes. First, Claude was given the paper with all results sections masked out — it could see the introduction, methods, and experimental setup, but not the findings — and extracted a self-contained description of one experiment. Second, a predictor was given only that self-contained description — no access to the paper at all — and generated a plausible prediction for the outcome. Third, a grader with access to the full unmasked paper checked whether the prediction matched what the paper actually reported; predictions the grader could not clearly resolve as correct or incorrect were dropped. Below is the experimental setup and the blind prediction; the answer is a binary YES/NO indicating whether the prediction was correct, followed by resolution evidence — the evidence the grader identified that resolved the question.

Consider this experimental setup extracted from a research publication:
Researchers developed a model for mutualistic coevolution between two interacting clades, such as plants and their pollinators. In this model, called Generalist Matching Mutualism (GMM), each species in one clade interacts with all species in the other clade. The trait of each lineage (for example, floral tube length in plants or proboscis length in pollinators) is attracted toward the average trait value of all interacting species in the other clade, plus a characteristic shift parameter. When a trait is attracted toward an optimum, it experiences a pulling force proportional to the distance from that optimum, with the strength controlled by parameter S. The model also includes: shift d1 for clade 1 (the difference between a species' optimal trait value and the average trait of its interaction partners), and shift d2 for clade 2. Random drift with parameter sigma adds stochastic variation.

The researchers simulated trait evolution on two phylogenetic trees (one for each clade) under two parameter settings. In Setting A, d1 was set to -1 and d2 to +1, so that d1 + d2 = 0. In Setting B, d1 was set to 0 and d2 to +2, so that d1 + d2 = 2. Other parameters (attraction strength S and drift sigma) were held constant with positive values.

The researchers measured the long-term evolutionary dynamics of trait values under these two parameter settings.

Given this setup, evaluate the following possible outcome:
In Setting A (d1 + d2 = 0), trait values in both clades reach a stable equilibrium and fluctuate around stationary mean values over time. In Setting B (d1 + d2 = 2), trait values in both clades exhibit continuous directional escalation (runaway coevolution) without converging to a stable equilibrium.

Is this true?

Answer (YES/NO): YES